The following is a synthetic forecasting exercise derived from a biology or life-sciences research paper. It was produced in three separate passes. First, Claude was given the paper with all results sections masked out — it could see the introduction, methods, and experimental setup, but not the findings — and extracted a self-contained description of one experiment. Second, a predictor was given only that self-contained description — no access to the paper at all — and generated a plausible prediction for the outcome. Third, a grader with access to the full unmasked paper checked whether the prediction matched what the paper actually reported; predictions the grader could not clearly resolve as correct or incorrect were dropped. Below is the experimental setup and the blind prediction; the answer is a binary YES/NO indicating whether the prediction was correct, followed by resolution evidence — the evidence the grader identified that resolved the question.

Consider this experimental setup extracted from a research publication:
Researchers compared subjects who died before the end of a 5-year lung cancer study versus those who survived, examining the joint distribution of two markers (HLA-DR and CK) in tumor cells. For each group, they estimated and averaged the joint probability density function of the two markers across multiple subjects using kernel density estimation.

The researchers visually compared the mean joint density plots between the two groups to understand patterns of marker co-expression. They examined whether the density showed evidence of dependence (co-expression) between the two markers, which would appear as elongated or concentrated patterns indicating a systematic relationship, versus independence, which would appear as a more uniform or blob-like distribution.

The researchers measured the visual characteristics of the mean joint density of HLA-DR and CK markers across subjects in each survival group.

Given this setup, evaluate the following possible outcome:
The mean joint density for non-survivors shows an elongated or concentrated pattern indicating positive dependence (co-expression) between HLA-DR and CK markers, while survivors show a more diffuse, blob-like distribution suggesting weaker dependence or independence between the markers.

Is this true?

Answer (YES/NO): NO